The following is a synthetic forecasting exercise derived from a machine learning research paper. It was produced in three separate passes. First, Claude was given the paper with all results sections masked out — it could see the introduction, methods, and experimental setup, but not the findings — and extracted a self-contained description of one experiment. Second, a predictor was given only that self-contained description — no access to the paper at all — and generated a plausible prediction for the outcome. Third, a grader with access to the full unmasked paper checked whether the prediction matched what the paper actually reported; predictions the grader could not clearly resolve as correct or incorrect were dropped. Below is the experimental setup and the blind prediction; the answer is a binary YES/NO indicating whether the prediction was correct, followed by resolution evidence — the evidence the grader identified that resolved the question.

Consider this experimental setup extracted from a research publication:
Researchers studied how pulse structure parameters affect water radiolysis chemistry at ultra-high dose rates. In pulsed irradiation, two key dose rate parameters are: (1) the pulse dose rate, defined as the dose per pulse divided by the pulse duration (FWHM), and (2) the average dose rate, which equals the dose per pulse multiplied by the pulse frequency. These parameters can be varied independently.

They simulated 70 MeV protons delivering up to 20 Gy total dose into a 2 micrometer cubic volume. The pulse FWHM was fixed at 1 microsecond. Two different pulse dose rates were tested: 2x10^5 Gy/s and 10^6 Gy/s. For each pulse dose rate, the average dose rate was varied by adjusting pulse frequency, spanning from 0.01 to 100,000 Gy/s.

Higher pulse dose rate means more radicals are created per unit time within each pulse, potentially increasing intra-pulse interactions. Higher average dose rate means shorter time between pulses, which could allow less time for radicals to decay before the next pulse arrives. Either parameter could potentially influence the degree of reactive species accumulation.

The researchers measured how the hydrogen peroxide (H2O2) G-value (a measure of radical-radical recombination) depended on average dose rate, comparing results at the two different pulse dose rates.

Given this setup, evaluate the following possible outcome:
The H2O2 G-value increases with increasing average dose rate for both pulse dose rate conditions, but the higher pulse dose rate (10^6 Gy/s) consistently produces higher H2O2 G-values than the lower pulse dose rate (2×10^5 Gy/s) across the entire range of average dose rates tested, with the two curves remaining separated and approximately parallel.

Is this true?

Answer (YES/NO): NO